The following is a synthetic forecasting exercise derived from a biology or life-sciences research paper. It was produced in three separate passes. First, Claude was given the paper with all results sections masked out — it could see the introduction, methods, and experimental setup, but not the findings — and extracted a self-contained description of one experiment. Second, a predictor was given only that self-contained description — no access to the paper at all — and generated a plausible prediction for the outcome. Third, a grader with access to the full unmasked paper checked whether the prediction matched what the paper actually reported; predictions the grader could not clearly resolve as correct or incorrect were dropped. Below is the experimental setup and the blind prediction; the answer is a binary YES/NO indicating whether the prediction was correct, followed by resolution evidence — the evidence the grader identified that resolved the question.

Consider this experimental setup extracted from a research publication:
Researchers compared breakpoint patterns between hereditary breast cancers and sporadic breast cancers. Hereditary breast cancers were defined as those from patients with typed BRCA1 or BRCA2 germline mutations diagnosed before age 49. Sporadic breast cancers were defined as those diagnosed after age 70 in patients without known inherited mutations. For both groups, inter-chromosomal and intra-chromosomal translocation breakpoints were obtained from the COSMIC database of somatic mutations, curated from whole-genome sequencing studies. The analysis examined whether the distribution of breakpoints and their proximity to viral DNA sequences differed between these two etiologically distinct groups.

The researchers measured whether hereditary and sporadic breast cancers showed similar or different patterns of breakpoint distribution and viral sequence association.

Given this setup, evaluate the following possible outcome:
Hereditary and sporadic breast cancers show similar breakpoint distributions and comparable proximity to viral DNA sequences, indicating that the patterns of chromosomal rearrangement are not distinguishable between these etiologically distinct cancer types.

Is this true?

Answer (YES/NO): NO